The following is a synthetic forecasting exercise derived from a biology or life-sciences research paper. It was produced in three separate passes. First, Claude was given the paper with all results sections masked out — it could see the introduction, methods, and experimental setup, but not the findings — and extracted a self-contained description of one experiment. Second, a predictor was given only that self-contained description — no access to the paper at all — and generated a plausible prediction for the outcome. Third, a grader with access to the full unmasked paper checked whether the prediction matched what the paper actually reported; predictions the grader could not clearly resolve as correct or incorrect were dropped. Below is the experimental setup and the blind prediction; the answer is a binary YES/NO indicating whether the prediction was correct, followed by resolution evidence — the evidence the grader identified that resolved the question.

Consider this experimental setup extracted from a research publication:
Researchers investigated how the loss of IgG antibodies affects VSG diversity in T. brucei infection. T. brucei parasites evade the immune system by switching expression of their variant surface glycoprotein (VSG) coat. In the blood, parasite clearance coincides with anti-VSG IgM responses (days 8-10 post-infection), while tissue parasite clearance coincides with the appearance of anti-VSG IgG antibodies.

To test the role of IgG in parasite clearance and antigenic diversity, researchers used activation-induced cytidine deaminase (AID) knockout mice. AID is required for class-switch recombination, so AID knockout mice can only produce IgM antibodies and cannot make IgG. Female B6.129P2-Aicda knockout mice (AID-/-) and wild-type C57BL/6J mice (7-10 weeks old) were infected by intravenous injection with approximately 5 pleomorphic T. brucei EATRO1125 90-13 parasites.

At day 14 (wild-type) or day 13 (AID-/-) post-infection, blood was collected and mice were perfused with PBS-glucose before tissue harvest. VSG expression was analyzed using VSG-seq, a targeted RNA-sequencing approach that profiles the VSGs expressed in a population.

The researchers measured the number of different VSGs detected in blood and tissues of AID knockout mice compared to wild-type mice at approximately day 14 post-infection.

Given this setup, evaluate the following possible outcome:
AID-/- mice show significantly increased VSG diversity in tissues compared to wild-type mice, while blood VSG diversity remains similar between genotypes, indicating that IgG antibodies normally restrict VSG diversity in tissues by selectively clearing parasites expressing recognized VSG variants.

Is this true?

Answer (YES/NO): NO